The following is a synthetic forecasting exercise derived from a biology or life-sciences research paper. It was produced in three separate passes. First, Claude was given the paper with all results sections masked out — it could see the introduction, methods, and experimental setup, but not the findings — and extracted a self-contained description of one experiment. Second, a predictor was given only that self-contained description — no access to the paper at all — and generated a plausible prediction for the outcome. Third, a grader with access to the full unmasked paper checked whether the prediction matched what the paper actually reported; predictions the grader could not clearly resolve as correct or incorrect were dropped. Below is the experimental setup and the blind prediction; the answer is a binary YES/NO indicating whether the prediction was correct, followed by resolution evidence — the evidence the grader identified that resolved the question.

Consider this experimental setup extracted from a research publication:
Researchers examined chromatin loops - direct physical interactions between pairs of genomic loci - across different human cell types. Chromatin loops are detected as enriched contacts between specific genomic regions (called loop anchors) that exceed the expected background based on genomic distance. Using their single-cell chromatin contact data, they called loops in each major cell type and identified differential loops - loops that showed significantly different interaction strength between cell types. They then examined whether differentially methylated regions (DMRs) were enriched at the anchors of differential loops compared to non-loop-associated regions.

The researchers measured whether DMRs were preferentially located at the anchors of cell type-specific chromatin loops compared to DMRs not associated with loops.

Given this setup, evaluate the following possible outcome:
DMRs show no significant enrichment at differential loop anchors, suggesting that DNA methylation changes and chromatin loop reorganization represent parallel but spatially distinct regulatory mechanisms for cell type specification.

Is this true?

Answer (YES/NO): NO